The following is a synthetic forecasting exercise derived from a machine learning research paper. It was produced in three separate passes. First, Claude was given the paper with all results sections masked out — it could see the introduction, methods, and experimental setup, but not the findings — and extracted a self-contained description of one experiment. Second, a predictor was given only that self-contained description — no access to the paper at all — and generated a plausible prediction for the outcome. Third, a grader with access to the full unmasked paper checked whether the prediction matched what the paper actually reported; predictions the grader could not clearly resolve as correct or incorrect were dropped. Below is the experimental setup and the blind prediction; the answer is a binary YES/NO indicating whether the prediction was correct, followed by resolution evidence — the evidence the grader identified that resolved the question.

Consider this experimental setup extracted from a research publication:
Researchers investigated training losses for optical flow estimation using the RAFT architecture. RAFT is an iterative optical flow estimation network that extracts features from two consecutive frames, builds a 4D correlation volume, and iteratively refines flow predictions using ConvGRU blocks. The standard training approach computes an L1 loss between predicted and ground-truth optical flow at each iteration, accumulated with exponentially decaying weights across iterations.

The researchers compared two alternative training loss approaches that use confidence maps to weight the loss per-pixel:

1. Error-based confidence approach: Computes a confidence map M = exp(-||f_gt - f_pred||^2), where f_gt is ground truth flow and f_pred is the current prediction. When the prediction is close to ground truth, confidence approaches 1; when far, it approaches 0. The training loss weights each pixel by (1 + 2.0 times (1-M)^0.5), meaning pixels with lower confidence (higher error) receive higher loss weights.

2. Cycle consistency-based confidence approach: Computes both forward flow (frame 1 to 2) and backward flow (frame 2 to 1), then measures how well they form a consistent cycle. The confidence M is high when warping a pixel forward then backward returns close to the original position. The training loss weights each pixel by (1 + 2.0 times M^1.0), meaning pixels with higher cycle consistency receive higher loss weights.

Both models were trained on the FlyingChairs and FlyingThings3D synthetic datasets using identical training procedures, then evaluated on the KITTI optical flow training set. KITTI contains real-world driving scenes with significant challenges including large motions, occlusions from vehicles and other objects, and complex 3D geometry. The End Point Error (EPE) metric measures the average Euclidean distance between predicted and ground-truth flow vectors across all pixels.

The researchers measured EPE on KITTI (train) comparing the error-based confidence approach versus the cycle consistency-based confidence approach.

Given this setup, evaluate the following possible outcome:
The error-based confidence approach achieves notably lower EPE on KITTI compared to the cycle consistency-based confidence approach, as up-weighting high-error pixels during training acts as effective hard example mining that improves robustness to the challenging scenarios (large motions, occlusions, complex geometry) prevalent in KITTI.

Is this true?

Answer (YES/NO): NO